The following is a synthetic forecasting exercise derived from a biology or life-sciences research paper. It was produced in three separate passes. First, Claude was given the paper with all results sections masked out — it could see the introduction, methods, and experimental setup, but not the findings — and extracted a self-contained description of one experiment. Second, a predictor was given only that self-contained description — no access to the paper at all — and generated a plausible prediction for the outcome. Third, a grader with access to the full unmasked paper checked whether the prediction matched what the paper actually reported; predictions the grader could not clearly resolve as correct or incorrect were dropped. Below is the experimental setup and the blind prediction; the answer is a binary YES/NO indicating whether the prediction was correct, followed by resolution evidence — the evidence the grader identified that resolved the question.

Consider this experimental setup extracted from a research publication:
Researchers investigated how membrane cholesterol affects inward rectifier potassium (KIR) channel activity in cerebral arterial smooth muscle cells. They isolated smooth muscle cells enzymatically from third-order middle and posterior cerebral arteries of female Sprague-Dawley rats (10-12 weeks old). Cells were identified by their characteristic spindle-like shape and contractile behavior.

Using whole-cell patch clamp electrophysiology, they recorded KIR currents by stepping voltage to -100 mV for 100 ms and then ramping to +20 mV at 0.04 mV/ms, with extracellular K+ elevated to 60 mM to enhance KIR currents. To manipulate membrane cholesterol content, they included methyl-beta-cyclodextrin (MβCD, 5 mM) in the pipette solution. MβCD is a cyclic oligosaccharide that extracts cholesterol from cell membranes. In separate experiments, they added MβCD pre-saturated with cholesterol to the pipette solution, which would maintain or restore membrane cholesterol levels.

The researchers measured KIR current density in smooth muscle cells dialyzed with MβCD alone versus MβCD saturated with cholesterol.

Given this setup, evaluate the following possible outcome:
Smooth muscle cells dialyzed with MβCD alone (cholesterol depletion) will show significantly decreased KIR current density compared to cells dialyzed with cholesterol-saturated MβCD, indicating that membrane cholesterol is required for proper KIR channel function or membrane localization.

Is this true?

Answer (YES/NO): NO